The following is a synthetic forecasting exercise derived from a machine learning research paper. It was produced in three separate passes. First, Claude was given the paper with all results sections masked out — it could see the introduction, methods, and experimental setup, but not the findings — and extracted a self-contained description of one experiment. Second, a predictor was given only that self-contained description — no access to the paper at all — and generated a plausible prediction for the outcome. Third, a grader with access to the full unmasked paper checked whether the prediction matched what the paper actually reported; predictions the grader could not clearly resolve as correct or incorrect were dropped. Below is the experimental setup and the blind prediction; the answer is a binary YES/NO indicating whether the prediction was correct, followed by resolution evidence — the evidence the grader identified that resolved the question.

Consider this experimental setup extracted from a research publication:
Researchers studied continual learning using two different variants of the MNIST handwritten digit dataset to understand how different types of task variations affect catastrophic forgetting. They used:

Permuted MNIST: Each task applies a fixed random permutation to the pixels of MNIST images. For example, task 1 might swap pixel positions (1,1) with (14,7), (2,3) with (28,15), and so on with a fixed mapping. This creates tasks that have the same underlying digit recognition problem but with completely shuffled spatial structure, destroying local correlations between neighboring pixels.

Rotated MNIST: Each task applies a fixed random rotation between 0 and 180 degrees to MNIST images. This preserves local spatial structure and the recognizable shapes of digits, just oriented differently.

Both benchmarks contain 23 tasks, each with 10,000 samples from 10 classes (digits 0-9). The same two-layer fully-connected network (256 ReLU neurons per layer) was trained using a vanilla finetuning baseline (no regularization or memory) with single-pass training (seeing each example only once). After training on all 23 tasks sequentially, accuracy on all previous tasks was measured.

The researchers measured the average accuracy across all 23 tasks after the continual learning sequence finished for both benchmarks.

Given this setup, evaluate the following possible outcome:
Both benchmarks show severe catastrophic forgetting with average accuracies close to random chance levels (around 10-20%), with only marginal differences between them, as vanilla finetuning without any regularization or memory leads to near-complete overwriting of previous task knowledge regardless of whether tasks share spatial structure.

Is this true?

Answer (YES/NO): NO